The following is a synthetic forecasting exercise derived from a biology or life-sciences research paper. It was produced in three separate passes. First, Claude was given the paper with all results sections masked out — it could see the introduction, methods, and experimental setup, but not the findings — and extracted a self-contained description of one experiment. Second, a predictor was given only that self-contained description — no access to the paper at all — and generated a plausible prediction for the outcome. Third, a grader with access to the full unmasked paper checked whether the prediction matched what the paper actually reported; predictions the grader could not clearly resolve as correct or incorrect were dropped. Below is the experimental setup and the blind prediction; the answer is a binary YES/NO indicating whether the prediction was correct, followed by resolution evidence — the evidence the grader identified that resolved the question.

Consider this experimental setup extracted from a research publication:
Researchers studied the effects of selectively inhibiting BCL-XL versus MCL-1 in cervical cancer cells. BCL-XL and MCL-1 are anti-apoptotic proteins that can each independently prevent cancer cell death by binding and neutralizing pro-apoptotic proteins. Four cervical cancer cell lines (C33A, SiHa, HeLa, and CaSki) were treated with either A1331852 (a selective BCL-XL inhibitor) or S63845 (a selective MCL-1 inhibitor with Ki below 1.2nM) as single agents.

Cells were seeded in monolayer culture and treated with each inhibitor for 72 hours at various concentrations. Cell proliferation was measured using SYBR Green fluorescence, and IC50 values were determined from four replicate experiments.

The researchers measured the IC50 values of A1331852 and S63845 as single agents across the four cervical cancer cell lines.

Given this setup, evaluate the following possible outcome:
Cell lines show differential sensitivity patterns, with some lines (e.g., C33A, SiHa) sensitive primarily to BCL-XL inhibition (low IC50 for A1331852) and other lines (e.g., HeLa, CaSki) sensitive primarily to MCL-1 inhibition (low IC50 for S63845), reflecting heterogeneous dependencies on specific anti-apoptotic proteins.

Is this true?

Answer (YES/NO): NO